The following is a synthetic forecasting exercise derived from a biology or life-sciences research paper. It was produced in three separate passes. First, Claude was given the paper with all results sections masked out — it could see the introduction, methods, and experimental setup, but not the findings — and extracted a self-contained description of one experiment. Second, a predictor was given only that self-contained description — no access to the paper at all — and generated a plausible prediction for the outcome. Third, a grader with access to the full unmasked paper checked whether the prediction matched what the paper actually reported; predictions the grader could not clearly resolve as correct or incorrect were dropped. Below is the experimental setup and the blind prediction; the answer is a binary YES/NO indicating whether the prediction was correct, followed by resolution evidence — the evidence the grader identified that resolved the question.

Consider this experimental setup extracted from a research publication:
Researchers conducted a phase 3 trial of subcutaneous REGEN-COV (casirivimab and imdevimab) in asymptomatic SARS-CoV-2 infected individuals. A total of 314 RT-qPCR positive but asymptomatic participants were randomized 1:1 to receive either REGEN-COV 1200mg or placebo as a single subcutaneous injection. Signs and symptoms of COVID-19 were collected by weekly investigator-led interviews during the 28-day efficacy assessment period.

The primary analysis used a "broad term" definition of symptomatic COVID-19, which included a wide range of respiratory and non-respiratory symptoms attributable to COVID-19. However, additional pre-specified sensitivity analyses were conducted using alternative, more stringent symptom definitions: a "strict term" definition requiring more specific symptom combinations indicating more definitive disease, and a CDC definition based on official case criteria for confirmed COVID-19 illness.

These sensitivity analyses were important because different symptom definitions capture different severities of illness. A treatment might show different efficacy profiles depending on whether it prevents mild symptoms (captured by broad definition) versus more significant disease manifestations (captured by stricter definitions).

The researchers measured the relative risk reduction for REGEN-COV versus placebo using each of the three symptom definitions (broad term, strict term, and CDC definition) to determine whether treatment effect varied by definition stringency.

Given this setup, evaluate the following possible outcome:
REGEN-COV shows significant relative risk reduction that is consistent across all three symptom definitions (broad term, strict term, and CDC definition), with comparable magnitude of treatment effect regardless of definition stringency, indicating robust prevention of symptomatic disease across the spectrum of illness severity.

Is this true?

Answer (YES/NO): YES